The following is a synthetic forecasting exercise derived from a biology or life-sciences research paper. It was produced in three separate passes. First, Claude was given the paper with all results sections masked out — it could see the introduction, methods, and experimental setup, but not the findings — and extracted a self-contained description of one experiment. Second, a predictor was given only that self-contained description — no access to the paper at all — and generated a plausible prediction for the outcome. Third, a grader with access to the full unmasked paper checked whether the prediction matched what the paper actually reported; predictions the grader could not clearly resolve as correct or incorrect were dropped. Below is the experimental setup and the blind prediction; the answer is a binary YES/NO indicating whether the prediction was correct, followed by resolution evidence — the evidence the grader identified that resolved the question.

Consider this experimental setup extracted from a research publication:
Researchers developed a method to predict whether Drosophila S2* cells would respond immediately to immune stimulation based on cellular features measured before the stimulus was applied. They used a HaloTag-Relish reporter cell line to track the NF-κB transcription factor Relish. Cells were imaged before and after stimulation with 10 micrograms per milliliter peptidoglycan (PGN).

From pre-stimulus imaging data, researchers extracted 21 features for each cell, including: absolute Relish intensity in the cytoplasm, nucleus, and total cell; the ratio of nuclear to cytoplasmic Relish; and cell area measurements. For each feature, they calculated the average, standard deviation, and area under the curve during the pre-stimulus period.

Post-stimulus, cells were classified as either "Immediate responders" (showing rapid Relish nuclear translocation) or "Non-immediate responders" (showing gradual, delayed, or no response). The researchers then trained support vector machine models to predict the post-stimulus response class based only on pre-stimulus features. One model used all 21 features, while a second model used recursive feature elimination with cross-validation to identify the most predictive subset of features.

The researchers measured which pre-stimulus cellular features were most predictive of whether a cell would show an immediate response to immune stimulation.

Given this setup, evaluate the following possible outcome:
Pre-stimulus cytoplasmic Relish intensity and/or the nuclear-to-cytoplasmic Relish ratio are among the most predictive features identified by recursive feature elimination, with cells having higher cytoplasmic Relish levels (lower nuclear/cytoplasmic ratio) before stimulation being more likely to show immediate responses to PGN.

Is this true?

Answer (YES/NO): NO